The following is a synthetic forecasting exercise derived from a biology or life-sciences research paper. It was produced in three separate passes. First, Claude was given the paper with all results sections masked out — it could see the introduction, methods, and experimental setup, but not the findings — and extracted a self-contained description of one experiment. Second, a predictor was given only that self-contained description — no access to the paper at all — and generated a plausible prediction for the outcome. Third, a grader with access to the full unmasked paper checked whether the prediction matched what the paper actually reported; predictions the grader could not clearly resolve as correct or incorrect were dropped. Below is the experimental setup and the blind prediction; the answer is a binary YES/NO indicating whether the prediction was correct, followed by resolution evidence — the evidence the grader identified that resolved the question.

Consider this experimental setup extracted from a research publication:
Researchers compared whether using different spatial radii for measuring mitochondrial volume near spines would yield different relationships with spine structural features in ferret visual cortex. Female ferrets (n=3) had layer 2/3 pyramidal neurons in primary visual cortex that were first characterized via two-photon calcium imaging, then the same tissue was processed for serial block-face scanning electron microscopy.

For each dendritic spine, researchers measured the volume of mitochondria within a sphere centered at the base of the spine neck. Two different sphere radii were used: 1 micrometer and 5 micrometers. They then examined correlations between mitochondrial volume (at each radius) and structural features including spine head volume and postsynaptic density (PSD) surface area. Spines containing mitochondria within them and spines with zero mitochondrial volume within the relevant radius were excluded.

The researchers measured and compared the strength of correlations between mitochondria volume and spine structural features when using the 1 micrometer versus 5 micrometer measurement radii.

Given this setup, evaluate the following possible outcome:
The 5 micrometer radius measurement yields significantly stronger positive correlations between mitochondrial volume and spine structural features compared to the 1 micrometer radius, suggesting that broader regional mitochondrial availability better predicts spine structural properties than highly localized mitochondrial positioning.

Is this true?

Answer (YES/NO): NO